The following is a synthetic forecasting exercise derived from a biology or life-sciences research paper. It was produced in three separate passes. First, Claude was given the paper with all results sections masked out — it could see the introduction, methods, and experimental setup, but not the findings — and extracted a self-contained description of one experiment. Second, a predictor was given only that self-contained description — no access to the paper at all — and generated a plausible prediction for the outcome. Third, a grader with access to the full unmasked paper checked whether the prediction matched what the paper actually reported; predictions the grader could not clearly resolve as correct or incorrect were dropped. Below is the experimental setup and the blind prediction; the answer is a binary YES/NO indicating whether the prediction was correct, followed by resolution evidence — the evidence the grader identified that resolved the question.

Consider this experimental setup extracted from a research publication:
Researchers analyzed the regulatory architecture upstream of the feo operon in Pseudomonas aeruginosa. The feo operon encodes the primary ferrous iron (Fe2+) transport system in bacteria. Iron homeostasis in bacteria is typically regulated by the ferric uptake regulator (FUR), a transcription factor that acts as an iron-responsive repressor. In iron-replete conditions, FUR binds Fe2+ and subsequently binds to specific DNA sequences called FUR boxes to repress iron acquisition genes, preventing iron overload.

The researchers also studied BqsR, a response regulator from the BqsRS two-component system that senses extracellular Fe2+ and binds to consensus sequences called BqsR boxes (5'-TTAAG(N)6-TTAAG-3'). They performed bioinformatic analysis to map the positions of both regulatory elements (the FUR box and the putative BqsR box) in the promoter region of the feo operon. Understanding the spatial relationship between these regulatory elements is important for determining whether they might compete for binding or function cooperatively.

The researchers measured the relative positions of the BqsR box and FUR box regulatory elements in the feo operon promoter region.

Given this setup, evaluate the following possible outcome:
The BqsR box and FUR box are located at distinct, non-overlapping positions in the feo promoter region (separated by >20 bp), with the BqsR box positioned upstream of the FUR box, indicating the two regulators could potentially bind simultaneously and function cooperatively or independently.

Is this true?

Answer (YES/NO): NO